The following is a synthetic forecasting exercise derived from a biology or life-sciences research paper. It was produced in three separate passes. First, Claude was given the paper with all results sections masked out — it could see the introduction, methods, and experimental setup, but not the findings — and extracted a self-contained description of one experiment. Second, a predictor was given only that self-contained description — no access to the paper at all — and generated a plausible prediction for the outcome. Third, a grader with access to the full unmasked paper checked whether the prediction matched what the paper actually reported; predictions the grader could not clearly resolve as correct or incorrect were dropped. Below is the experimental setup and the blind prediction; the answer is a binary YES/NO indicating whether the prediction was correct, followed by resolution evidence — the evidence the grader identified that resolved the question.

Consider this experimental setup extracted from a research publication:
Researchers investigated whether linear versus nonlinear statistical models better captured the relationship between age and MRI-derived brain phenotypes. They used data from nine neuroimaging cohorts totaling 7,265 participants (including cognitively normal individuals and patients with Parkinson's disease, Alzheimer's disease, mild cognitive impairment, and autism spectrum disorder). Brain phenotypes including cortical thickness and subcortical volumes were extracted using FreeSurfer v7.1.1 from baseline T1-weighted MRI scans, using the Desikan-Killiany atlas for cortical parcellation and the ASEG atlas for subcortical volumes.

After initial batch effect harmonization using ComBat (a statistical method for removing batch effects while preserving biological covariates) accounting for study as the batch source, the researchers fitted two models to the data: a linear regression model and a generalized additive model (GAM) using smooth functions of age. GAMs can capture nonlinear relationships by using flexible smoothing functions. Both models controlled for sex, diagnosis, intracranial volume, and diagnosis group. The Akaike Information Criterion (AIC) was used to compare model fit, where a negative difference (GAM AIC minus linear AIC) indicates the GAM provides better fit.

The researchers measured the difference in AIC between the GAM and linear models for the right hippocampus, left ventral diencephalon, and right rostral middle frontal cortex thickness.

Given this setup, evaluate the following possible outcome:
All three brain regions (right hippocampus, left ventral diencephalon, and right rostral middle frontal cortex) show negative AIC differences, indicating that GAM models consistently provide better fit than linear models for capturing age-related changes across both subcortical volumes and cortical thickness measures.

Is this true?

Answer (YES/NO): YES